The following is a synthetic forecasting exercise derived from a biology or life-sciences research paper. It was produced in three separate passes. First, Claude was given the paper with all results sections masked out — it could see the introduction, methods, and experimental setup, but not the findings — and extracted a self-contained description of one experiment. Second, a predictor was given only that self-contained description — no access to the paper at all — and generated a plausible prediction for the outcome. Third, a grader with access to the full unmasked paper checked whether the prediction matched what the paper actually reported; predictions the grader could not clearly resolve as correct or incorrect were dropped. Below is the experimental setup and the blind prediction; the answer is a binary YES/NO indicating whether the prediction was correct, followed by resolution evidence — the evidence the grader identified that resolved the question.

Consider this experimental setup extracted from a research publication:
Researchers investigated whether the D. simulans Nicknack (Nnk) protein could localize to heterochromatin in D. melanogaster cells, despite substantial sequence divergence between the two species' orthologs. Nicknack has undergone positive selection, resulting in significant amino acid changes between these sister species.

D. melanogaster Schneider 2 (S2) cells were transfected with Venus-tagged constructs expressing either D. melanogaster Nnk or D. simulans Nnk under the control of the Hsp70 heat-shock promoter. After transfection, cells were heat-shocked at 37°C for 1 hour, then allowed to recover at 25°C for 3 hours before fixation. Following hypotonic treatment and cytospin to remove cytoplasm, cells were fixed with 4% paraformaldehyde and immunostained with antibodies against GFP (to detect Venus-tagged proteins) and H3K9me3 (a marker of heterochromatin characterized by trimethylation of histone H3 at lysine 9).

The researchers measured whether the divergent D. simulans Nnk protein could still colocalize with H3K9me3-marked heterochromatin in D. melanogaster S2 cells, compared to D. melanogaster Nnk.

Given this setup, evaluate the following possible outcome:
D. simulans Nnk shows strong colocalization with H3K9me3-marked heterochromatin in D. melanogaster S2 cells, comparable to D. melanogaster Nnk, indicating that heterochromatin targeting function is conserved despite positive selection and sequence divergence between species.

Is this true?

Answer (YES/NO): YES